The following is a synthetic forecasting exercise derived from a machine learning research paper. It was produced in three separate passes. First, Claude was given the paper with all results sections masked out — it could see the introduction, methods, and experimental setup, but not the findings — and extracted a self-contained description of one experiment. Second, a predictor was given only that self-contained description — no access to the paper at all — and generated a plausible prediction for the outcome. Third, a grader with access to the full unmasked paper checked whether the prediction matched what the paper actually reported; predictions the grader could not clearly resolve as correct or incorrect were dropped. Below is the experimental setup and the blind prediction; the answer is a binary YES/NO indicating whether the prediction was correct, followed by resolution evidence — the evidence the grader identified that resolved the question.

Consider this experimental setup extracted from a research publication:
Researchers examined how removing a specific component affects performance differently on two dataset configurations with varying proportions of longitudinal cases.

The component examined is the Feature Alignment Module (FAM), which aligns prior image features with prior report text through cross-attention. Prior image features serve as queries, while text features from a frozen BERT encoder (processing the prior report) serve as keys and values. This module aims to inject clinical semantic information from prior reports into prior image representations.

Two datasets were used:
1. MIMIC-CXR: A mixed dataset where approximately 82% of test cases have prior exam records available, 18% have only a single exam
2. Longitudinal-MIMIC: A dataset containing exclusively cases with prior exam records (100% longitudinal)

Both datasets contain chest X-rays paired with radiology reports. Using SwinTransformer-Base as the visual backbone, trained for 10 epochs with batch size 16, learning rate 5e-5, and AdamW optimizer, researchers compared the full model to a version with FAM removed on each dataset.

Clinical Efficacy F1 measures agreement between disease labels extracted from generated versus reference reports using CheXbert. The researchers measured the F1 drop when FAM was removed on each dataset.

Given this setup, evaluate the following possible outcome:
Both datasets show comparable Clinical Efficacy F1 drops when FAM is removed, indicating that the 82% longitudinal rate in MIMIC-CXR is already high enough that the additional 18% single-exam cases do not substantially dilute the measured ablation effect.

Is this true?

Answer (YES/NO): NO